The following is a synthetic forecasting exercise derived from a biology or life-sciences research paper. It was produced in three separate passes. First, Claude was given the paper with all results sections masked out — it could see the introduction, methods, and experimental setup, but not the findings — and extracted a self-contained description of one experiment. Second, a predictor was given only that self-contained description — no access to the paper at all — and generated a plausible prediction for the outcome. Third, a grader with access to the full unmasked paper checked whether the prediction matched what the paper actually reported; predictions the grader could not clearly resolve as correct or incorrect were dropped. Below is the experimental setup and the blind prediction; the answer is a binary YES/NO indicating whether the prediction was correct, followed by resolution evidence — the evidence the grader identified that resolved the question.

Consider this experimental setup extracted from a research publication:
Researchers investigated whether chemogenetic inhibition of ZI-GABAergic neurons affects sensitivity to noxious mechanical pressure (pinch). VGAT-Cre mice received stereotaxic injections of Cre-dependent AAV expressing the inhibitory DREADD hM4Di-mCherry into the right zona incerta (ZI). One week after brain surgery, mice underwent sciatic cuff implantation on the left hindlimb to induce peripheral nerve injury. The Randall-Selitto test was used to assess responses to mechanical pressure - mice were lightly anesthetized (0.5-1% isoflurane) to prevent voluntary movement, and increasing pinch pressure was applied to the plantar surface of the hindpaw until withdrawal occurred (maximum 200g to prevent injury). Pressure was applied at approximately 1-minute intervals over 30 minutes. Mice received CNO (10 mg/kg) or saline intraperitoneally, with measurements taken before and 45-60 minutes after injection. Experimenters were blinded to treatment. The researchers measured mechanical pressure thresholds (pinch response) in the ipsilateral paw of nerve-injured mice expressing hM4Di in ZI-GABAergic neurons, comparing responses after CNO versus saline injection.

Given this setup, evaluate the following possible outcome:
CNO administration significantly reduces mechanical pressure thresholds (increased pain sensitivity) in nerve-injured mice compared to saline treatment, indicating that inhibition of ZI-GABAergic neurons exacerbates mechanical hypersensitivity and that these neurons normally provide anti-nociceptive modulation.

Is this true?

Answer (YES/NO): NO